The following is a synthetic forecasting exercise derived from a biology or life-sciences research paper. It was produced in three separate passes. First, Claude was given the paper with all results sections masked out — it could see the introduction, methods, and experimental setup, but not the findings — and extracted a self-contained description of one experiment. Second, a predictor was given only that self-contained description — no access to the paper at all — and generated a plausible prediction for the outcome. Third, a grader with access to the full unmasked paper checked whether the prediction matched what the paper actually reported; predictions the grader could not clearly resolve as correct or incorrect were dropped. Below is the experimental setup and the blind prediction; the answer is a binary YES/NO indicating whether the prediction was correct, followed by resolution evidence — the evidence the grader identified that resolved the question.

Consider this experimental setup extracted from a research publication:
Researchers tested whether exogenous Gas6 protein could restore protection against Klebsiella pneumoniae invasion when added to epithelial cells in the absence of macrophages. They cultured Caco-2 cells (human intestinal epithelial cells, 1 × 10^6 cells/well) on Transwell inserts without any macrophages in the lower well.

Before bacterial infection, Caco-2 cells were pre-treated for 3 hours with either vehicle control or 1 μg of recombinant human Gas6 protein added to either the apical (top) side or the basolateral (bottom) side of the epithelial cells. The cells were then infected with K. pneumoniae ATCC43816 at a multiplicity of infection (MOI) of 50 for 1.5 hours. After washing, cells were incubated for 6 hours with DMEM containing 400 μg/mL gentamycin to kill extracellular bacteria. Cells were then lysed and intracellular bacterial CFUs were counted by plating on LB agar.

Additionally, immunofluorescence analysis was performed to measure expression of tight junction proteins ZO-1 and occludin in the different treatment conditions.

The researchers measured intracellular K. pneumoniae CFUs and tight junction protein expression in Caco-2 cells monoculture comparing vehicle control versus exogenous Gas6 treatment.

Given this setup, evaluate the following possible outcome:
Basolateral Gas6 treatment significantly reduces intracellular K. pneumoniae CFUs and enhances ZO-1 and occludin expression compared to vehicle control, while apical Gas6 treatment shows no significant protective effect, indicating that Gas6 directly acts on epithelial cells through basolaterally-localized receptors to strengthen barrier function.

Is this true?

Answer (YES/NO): NO